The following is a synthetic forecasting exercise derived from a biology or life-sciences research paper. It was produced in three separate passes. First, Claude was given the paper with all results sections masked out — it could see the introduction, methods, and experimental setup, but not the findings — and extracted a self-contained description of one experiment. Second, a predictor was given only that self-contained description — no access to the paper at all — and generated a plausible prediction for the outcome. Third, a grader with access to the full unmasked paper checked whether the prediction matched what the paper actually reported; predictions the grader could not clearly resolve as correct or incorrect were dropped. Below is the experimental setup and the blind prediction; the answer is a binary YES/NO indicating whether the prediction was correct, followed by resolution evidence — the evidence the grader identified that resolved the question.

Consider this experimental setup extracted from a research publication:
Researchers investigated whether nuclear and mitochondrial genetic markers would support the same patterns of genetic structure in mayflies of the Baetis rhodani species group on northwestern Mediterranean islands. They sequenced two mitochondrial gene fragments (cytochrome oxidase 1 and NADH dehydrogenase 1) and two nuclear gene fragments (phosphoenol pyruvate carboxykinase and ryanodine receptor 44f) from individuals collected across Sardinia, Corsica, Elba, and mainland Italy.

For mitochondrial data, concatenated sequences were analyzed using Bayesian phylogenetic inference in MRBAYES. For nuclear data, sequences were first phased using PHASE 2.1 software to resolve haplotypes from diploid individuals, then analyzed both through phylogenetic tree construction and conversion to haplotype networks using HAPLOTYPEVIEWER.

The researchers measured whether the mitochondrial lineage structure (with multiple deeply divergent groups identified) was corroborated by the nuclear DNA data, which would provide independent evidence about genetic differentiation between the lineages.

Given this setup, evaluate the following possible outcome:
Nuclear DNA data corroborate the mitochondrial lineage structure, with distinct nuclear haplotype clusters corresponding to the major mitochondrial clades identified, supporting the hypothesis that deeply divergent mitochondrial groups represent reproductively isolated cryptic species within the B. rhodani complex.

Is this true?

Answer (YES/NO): YES